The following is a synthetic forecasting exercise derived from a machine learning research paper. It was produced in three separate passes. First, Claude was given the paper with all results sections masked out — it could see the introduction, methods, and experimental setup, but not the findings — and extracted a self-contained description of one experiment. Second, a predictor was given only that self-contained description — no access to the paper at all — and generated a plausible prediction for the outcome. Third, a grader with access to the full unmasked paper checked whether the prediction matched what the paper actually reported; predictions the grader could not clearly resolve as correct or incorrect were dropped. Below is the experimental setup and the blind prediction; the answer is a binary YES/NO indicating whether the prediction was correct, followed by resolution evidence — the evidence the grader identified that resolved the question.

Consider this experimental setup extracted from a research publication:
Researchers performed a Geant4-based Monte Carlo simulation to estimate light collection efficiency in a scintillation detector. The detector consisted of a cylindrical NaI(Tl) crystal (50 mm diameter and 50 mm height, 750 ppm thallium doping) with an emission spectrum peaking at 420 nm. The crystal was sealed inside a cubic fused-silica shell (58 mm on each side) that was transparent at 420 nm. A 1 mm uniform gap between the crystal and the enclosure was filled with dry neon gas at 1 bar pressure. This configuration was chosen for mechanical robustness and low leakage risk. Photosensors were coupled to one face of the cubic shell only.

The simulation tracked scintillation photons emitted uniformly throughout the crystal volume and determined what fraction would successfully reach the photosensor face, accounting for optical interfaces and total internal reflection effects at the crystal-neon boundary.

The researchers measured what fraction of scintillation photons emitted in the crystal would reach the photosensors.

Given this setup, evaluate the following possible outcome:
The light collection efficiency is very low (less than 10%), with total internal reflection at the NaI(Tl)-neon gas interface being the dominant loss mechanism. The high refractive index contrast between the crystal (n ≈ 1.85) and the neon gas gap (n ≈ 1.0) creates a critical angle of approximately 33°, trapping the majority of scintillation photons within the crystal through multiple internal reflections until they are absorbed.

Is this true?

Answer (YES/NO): NO